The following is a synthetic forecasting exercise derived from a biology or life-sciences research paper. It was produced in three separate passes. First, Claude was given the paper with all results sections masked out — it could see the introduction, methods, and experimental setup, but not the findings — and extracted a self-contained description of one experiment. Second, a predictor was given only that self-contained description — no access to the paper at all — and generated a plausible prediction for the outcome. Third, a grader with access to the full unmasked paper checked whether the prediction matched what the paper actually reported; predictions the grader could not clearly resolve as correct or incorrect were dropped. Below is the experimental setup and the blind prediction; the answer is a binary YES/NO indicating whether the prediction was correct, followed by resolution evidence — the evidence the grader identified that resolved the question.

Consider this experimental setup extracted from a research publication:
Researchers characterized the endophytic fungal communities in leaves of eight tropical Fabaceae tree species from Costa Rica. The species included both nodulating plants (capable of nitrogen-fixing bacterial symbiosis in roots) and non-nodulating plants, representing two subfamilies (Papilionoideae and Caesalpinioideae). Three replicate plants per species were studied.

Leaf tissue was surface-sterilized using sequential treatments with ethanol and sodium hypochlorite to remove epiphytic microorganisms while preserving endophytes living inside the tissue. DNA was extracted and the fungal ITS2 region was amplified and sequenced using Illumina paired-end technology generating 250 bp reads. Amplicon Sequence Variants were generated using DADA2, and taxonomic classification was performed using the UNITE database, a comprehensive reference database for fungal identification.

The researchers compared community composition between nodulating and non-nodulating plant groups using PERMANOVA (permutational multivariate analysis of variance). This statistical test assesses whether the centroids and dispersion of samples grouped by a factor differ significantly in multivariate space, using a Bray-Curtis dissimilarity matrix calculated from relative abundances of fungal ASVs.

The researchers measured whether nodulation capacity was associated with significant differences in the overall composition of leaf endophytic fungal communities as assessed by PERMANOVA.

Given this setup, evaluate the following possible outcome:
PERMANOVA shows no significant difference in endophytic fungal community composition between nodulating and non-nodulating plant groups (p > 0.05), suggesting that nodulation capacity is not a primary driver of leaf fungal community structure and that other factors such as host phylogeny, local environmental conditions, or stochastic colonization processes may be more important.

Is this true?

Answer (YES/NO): NO